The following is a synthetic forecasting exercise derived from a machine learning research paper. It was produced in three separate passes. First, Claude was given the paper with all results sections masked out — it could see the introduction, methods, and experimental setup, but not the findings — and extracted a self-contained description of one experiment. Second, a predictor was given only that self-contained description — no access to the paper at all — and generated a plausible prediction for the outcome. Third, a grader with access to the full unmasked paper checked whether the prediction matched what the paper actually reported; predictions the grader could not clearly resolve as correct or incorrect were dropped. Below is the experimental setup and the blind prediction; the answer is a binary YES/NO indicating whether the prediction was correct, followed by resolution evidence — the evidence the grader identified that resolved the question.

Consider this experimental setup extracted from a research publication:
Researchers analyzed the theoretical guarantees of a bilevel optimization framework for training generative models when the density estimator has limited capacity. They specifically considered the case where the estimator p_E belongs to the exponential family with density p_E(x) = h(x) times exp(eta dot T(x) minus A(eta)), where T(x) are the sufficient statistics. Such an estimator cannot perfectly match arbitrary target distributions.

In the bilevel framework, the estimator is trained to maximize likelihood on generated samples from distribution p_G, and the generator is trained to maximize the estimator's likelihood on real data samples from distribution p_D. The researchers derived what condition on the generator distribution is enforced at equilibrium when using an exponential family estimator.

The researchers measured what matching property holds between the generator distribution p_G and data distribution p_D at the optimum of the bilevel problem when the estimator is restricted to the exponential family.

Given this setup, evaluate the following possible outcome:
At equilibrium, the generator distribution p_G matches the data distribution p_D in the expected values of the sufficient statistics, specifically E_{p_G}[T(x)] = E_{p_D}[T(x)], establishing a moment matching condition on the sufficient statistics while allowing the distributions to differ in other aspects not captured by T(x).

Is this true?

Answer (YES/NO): YES